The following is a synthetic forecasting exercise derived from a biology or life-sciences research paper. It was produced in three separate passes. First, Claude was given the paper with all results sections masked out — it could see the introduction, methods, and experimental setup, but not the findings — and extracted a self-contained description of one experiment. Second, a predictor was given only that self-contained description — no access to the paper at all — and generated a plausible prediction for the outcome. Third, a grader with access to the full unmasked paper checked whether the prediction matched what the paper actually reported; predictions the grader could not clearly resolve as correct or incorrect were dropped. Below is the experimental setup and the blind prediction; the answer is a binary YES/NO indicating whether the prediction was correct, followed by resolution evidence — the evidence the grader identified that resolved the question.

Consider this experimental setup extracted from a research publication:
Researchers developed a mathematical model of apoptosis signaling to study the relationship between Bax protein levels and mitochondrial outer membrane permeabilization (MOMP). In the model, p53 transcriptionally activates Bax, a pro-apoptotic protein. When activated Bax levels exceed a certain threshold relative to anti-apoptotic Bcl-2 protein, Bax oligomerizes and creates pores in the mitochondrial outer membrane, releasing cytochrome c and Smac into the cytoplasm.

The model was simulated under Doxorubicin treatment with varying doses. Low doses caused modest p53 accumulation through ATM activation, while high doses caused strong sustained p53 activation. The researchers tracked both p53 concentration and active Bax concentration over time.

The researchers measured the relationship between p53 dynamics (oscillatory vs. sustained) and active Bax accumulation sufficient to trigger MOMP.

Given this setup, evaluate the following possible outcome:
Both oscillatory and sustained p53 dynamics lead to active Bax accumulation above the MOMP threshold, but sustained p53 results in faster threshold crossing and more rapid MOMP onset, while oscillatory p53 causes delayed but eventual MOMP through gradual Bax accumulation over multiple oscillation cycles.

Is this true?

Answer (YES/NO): NO